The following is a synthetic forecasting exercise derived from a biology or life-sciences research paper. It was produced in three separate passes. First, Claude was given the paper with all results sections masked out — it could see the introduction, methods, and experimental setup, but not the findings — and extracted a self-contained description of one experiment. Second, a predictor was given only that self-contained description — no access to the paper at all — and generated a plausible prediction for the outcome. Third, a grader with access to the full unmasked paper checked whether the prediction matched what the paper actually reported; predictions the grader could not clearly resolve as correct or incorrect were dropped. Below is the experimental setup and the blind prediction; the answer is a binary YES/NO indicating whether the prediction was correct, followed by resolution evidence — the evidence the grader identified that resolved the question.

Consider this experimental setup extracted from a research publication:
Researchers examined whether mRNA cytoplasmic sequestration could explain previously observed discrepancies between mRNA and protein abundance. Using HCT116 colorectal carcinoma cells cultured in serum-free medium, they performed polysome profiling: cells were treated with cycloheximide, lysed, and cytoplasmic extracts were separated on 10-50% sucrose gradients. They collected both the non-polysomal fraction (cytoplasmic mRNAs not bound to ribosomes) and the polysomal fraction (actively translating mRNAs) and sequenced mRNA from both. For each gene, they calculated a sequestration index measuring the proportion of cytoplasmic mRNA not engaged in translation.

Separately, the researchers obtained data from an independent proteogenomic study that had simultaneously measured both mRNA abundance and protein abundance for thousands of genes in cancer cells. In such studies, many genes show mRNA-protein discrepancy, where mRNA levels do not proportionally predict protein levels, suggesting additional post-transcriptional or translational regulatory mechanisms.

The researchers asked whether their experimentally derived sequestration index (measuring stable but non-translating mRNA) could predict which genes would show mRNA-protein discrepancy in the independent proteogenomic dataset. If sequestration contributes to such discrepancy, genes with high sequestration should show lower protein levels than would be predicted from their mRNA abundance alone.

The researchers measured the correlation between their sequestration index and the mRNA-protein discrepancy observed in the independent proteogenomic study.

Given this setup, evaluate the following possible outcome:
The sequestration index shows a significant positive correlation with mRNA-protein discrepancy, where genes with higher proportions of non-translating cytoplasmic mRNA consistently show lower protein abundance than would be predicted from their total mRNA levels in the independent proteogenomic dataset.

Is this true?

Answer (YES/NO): YES